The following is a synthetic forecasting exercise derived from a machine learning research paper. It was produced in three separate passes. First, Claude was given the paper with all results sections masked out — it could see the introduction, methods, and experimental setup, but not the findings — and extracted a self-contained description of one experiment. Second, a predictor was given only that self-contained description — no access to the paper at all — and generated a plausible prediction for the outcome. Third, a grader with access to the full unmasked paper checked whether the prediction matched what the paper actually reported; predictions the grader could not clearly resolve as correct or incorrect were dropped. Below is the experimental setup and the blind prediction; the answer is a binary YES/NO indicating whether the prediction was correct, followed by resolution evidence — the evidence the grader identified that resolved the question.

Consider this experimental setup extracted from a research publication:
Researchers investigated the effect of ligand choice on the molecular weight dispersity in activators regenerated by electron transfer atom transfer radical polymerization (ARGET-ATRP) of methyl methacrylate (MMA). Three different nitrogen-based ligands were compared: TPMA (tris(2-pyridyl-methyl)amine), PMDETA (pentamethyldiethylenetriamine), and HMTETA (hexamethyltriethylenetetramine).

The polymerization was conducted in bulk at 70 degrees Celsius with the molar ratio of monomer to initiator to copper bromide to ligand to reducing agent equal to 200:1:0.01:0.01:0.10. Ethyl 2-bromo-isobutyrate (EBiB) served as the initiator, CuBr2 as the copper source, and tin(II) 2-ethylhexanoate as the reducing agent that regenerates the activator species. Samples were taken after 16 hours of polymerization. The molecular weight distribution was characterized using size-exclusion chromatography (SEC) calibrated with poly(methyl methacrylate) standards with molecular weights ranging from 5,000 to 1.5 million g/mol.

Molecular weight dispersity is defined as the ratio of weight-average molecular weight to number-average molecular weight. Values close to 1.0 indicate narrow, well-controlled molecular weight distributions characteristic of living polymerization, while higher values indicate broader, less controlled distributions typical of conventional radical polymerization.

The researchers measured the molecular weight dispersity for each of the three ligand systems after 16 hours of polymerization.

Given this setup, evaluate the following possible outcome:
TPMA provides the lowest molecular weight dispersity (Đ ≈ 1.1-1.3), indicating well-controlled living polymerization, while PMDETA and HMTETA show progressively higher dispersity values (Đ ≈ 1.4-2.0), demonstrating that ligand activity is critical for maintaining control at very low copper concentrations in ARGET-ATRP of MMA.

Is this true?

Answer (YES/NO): NO